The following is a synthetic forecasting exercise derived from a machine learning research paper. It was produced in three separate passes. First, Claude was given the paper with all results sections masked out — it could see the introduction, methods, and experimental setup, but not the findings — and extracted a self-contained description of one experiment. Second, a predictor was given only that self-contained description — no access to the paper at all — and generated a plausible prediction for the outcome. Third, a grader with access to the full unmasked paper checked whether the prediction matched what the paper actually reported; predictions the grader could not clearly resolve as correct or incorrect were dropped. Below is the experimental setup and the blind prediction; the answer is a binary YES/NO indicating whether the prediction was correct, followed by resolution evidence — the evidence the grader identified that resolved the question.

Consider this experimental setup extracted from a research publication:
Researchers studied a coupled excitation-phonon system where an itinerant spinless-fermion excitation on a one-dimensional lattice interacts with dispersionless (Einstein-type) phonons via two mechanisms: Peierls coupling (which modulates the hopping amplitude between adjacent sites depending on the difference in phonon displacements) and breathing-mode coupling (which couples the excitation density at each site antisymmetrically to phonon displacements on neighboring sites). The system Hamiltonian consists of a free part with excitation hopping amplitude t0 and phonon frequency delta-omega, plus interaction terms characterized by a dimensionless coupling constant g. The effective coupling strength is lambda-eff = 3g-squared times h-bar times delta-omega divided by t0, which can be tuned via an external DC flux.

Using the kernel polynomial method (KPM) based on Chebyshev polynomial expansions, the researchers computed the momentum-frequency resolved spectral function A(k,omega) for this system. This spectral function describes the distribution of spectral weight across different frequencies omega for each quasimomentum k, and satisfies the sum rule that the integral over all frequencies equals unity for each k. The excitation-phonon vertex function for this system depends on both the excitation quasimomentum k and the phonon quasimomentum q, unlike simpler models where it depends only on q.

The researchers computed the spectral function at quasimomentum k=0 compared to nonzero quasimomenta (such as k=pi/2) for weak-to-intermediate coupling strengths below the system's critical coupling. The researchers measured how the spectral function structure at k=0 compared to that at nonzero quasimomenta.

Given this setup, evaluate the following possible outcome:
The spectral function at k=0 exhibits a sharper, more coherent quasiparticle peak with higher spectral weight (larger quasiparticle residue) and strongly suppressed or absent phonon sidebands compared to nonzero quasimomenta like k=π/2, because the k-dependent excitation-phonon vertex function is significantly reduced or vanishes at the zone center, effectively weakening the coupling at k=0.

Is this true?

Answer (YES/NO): YES